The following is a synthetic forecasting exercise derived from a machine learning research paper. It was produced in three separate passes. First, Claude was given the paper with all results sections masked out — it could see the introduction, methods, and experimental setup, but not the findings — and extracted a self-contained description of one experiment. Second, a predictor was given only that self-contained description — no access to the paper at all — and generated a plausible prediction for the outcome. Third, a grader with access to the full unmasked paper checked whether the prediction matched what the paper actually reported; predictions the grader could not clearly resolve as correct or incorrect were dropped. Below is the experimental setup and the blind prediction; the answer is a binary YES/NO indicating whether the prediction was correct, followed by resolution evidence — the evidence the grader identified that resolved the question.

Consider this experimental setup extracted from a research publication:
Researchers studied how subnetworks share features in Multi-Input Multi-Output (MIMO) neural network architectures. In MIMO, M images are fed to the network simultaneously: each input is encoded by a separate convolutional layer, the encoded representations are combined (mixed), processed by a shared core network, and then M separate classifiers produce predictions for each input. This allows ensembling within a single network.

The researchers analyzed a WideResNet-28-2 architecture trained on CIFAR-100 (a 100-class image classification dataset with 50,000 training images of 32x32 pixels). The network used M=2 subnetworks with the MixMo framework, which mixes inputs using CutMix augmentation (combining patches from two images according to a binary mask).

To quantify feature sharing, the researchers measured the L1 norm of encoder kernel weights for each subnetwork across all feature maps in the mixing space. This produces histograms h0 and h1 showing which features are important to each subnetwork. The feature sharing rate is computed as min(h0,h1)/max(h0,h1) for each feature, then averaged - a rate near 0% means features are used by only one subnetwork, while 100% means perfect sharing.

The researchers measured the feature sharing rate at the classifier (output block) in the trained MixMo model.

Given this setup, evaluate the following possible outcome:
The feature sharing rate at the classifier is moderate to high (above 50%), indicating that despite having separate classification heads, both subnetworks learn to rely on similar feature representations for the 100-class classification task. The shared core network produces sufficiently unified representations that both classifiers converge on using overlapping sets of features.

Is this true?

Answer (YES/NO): NO